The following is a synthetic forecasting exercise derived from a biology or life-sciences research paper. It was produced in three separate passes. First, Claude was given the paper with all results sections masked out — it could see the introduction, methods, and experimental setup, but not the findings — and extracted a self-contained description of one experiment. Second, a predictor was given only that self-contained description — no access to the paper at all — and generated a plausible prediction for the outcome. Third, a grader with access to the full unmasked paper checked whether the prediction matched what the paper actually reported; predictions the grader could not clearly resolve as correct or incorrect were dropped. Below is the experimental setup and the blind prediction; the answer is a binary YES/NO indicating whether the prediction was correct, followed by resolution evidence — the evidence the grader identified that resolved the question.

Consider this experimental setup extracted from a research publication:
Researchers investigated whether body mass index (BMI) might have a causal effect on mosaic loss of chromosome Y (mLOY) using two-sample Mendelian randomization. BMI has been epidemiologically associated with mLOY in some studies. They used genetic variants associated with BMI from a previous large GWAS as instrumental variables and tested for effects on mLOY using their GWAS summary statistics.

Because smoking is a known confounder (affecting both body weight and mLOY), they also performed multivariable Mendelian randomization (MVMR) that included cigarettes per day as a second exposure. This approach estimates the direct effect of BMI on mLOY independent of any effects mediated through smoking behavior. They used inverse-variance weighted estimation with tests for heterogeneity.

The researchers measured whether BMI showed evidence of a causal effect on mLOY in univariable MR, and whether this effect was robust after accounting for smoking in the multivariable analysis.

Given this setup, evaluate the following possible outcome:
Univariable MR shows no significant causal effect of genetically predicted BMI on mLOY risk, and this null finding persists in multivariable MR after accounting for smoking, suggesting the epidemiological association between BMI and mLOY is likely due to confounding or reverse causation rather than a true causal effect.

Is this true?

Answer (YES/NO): NO